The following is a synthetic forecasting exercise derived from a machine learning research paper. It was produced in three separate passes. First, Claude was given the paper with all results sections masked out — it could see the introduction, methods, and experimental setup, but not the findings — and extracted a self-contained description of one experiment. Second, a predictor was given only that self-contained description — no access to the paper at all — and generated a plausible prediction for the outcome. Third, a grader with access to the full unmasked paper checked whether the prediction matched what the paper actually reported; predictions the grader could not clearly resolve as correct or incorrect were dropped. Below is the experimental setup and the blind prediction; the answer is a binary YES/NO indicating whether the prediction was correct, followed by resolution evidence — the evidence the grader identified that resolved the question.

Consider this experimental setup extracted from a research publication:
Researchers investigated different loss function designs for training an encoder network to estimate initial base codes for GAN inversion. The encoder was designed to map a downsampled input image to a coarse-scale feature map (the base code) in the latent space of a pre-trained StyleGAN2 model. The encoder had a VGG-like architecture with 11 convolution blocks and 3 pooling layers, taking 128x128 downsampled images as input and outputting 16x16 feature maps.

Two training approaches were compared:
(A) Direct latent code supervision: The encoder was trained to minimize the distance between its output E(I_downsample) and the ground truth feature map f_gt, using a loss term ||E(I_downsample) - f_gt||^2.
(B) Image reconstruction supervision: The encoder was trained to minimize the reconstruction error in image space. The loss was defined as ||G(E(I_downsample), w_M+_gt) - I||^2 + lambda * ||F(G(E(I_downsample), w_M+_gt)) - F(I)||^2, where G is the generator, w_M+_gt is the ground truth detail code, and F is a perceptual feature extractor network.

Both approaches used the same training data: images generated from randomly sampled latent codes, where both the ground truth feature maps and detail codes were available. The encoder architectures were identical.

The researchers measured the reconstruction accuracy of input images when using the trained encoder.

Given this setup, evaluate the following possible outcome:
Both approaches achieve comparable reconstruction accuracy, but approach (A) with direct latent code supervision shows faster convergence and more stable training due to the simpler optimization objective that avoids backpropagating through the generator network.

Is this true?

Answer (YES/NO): NO